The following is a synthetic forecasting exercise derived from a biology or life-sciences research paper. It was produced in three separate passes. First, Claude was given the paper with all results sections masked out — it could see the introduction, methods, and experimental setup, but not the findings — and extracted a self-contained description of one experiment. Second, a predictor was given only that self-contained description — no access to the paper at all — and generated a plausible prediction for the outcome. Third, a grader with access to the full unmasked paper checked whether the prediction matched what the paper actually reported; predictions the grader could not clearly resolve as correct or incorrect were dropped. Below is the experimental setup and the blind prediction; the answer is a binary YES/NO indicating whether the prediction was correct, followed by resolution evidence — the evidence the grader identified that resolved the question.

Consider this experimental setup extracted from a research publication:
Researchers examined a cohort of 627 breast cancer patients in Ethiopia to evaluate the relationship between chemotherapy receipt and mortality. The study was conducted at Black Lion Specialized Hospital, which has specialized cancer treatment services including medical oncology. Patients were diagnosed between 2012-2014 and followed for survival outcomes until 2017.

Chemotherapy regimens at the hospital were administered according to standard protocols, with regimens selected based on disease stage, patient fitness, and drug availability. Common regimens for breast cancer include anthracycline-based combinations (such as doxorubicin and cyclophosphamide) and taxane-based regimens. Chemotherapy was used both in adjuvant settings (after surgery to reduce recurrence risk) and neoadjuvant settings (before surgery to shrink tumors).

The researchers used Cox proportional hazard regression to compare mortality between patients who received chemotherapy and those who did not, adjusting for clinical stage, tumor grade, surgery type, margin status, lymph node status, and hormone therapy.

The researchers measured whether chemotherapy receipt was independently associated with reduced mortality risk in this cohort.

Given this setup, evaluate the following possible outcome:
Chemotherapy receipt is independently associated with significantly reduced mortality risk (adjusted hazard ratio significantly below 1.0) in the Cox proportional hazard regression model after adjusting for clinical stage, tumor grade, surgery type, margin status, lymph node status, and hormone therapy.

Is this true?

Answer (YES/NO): YES